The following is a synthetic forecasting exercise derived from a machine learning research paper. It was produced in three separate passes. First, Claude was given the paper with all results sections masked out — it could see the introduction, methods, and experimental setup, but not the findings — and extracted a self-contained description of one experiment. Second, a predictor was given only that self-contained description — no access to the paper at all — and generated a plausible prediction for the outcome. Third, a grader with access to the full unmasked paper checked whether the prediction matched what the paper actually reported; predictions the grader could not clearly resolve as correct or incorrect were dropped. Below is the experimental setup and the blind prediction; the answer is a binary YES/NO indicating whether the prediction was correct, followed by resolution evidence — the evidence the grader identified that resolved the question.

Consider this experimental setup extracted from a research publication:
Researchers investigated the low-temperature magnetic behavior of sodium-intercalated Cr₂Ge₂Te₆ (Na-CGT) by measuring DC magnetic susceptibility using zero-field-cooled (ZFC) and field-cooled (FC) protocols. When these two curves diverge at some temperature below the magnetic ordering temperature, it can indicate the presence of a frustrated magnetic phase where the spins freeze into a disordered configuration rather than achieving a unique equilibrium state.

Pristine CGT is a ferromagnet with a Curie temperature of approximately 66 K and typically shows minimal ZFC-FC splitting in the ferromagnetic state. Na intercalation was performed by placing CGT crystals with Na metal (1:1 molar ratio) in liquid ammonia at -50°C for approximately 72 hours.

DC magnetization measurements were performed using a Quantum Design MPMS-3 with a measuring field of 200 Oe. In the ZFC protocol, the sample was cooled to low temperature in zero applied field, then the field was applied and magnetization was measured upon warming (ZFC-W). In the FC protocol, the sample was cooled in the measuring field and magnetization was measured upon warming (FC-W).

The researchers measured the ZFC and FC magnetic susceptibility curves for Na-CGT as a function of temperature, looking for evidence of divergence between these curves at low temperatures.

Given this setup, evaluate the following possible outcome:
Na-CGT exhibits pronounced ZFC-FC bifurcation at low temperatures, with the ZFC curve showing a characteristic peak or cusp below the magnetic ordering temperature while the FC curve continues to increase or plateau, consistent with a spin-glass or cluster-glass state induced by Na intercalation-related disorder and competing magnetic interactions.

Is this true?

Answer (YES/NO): YES